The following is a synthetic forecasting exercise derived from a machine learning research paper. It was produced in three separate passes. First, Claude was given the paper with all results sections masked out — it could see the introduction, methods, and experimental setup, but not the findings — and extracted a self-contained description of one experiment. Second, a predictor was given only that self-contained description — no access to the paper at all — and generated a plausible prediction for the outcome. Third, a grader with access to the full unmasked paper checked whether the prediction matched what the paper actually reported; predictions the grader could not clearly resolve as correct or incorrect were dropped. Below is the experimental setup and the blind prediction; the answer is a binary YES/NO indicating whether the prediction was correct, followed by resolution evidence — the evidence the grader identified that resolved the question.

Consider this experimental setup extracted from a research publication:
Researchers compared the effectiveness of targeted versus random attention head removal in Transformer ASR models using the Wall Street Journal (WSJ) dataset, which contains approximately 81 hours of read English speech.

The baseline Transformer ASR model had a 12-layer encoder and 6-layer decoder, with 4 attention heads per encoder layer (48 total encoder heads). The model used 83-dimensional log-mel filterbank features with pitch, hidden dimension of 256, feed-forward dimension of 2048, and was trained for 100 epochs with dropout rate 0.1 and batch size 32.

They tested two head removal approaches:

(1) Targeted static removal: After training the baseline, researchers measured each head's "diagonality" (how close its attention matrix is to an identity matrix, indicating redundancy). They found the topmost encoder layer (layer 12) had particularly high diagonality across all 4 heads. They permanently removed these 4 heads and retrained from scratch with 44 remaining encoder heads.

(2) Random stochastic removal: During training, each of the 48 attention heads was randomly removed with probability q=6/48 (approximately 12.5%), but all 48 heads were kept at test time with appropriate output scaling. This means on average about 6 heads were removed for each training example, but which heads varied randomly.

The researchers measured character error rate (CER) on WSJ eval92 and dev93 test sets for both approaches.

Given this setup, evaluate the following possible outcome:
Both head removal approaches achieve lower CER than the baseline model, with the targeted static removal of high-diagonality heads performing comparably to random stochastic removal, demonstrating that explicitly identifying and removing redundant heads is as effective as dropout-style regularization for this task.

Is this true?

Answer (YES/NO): YES